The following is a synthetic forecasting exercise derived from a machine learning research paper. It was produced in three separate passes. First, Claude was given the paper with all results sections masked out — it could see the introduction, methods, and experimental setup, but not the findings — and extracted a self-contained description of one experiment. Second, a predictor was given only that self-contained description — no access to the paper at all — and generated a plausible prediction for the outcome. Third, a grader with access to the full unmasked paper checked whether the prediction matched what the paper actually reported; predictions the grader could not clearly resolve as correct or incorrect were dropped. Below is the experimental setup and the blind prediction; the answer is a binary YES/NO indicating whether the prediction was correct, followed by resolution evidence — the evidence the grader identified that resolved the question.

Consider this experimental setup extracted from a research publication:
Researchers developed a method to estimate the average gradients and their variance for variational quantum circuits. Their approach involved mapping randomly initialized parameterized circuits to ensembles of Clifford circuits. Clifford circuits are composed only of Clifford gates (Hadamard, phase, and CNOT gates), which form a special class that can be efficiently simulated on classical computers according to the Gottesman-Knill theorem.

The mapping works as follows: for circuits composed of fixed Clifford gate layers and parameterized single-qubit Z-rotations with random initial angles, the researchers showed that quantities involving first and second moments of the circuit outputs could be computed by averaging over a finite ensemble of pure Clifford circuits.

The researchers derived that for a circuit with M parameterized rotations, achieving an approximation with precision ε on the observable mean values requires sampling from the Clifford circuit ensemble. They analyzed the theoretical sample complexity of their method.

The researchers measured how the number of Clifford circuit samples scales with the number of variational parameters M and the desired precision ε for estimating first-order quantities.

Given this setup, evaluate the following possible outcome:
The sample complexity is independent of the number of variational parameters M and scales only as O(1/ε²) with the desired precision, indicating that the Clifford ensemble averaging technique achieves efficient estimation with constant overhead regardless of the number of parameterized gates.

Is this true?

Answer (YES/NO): NO